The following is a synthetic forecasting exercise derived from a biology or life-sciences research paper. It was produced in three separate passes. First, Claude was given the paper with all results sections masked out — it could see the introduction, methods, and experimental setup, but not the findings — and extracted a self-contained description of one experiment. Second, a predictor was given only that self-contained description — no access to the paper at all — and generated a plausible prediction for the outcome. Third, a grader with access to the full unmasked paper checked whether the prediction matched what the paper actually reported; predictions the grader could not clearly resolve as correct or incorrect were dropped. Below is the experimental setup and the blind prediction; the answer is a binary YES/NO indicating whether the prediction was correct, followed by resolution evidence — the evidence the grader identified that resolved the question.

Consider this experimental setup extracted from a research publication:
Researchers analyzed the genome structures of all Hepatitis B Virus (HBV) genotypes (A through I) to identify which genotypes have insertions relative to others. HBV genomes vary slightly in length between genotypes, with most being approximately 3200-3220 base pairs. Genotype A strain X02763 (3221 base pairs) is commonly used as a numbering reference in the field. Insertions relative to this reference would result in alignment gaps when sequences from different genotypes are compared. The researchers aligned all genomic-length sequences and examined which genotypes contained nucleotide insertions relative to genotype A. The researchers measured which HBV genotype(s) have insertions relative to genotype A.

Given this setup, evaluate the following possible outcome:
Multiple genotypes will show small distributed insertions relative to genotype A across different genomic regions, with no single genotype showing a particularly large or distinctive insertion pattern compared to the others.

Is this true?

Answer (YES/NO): NO